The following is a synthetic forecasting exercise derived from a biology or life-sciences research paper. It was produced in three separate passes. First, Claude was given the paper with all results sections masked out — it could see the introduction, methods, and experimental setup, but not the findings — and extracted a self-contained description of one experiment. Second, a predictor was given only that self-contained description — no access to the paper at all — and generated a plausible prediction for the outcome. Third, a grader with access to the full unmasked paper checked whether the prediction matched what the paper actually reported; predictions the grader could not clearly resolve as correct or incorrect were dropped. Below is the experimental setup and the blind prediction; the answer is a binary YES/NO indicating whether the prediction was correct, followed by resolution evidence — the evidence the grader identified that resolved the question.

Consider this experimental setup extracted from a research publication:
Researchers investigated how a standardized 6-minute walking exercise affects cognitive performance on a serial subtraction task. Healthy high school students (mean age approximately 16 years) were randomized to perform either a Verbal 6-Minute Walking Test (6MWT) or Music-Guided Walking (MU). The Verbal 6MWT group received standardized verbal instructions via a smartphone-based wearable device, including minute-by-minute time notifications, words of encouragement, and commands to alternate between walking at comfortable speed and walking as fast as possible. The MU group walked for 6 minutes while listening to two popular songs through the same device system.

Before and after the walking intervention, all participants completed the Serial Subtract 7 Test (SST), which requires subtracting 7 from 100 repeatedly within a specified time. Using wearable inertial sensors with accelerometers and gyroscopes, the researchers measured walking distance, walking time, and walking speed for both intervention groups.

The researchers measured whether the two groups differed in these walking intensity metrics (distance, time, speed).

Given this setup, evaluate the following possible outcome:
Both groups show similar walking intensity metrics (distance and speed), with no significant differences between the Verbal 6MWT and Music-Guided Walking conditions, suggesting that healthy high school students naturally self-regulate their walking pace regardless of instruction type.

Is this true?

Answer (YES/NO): YES